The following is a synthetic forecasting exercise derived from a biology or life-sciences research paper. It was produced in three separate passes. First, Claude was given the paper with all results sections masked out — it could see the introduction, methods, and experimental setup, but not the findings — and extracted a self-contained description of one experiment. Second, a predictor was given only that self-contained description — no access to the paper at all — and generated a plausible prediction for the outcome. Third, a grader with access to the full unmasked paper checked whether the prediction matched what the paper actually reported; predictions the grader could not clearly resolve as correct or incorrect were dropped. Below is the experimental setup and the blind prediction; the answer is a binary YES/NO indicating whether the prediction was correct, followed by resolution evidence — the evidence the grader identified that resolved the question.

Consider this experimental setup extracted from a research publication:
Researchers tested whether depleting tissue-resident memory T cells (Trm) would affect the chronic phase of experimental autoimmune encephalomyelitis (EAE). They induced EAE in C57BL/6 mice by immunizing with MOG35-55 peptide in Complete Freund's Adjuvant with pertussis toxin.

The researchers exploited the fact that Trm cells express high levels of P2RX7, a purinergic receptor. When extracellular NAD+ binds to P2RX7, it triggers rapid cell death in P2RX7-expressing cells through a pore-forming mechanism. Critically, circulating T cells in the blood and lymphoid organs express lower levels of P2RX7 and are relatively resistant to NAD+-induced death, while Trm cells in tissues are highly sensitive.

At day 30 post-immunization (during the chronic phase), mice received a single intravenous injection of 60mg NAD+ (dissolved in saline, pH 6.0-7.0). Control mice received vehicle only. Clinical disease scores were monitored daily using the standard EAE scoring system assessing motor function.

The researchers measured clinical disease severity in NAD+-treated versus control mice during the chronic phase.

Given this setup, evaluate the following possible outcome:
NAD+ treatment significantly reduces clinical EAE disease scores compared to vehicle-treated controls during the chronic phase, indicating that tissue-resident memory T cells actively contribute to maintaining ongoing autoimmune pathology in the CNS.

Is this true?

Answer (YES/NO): NO